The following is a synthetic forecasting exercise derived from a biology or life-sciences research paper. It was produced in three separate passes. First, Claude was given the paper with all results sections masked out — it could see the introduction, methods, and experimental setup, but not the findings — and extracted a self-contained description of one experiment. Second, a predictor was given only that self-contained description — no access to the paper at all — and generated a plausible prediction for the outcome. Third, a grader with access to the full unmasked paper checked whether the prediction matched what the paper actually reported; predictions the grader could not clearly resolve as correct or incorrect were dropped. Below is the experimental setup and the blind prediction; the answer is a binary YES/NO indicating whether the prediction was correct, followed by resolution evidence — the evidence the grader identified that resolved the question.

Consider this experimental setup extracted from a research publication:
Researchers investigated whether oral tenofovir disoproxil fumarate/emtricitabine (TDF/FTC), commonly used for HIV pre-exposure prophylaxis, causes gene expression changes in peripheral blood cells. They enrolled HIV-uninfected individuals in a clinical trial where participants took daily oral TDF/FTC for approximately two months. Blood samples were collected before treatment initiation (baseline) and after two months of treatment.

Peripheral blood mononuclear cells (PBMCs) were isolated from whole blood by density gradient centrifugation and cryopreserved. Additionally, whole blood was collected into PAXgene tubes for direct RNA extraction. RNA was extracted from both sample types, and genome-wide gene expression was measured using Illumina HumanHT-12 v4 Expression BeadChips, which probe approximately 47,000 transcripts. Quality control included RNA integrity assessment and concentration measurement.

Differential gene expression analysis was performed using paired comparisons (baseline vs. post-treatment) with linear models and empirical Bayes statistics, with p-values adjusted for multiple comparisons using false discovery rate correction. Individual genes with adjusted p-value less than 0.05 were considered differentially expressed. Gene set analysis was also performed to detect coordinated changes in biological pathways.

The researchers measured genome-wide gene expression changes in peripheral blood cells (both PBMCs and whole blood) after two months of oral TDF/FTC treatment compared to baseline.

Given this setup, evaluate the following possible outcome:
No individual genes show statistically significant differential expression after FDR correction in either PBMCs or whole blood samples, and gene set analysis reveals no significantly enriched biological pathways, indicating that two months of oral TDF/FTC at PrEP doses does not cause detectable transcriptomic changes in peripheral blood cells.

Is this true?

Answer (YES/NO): NO